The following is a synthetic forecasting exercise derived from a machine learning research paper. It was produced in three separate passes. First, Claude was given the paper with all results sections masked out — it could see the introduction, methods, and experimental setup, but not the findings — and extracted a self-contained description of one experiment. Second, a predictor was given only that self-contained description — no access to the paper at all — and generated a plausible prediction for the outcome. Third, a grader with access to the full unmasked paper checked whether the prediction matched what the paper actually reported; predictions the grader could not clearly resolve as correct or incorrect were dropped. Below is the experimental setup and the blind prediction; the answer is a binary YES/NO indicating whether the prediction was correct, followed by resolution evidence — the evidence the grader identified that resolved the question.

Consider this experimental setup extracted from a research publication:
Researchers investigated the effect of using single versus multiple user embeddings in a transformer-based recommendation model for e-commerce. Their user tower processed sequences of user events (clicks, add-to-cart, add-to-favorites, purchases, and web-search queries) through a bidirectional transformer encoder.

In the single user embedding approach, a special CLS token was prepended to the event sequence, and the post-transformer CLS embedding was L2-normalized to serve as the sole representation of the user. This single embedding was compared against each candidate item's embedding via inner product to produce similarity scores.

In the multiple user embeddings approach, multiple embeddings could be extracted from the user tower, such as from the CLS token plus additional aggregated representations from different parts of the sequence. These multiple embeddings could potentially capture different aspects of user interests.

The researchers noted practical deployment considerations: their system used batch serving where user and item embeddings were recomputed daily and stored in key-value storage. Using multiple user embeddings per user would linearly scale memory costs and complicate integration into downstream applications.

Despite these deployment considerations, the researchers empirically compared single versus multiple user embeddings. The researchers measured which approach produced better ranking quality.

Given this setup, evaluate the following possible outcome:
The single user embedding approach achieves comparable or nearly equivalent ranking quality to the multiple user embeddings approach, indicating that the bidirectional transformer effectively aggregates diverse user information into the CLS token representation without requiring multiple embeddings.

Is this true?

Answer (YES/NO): NO